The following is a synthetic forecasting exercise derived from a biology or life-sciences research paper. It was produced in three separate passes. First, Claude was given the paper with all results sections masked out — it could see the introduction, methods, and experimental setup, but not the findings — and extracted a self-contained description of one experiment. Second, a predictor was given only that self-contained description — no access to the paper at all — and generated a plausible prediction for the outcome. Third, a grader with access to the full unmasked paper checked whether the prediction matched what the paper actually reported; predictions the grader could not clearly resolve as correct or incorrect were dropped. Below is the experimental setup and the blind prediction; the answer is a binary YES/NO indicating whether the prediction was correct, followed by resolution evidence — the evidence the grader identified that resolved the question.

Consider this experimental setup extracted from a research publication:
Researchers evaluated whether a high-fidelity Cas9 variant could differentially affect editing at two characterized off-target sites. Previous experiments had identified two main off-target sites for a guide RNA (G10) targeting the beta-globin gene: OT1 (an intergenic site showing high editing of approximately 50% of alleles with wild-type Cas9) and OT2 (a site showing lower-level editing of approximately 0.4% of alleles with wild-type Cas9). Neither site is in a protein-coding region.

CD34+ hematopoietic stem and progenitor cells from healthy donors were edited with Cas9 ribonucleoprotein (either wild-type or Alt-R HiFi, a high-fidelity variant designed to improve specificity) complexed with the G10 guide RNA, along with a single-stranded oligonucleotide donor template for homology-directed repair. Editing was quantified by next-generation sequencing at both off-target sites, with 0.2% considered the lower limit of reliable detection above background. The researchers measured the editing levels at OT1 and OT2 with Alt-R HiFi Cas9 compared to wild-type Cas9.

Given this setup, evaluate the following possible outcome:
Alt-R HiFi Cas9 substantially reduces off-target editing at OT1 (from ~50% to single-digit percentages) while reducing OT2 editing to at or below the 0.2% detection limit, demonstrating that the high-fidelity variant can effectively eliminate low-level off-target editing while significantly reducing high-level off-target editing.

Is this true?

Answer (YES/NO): YES